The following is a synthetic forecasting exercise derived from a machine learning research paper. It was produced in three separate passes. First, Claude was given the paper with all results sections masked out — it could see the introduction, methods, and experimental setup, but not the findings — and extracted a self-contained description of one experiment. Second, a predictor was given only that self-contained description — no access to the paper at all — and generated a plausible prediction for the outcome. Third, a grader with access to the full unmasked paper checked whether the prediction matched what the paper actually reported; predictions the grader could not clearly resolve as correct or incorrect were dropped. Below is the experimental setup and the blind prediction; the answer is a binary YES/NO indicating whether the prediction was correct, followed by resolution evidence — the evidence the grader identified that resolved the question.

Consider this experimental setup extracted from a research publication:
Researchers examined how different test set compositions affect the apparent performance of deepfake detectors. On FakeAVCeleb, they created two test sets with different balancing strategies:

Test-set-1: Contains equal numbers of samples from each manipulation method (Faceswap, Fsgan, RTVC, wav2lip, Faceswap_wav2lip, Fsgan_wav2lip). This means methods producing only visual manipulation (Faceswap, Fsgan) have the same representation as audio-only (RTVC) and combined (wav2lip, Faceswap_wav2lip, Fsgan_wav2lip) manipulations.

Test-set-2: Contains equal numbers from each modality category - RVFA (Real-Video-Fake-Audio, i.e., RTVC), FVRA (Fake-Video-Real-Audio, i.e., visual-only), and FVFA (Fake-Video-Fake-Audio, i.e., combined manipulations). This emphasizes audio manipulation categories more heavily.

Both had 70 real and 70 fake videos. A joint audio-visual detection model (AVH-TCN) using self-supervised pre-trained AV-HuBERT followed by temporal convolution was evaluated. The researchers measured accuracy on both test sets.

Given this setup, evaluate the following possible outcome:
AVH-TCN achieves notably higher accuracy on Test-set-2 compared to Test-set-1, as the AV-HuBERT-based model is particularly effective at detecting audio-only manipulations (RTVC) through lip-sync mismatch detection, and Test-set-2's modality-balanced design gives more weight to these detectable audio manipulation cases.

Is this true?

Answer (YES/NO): YES